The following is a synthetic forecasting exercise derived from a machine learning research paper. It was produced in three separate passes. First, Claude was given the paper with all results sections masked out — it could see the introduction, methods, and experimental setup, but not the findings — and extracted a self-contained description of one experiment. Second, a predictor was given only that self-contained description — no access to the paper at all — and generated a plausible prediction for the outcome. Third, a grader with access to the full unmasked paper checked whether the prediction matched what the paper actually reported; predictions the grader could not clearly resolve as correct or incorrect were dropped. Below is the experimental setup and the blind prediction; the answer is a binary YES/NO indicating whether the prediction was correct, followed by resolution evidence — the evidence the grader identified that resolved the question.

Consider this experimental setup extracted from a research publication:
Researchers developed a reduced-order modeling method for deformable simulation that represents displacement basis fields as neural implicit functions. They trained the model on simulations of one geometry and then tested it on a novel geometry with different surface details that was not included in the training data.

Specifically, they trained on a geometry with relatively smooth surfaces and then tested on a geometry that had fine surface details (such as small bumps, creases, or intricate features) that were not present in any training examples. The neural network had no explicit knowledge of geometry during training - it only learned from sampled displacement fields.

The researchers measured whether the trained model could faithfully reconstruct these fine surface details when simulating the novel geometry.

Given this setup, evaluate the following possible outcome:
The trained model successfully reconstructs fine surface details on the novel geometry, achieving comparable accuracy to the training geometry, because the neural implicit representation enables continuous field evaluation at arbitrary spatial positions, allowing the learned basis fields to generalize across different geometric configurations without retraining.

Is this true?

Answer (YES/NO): NO